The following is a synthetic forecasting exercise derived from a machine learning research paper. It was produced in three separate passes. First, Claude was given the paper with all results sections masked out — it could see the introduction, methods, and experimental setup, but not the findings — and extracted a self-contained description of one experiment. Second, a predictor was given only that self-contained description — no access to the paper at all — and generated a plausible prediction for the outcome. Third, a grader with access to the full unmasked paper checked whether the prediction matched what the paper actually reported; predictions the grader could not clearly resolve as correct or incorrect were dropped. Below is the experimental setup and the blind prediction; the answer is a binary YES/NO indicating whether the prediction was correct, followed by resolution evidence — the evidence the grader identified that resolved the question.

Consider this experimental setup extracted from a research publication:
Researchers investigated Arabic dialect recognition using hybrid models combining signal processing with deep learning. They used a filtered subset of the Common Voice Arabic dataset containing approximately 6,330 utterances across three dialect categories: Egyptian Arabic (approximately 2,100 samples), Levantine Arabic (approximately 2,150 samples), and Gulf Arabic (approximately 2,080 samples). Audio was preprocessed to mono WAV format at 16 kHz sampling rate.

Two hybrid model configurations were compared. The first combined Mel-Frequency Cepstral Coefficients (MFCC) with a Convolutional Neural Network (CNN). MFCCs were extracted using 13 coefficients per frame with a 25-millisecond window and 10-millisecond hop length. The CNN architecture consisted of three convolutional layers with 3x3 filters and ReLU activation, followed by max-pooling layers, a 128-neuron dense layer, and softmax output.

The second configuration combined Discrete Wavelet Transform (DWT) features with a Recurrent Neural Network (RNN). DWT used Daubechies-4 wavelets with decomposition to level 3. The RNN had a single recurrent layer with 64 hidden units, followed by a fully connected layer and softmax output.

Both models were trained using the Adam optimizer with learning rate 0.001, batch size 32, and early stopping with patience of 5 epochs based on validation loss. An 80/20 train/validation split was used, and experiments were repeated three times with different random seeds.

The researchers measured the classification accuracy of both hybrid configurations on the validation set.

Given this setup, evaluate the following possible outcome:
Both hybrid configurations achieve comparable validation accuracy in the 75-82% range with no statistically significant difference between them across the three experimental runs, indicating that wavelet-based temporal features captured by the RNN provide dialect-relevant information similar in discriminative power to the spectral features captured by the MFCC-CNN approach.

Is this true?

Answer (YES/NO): NO